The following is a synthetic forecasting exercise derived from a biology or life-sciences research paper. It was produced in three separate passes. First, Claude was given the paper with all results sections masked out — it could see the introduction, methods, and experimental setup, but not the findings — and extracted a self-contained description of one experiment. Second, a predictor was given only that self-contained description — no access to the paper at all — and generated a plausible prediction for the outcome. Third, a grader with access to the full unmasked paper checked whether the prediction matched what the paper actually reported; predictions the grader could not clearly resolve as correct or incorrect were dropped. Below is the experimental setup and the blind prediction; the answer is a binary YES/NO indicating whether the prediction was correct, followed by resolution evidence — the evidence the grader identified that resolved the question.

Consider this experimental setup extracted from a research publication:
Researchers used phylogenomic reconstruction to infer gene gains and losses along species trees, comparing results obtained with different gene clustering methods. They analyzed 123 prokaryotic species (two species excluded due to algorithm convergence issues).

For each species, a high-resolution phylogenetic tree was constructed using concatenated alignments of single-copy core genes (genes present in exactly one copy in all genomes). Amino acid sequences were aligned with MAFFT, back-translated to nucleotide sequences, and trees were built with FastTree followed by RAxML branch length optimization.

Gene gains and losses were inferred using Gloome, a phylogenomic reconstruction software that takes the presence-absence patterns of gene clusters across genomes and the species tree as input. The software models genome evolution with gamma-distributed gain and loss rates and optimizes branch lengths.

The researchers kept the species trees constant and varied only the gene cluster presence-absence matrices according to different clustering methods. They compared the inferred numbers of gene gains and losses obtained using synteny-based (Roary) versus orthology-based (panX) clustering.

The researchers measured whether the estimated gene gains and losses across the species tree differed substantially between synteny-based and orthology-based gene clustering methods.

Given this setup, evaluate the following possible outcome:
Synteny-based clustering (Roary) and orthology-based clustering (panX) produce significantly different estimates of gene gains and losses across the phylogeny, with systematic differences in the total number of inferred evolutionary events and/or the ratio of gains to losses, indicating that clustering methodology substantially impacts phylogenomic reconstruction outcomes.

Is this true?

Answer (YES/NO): YES